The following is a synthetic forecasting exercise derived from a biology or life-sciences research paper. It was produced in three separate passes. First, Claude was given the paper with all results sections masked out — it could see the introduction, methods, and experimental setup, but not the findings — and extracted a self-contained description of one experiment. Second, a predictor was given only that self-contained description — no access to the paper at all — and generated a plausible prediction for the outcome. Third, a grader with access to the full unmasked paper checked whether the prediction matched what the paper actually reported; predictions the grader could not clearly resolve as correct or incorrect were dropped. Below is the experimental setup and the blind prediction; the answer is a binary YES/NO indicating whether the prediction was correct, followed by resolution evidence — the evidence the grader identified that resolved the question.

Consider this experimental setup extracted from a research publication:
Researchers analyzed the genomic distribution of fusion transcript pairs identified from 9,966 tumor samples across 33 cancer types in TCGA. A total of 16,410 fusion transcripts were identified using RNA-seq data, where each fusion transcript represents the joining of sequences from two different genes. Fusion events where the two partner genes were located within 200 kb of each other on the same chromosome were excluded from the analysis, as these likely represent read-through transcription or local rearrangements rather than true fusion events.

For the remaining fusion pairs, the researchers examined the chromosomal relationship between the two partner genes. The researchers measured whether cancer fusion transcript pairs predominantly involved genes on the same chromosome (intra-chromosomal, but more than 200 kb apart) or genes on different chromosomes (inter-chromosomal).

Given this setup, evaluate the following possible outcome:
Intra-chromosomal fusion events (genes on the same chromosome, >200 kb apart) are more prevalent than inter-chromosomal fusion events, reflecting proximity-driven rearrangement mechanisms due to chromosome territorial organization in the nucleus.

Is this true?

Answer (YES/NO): YES